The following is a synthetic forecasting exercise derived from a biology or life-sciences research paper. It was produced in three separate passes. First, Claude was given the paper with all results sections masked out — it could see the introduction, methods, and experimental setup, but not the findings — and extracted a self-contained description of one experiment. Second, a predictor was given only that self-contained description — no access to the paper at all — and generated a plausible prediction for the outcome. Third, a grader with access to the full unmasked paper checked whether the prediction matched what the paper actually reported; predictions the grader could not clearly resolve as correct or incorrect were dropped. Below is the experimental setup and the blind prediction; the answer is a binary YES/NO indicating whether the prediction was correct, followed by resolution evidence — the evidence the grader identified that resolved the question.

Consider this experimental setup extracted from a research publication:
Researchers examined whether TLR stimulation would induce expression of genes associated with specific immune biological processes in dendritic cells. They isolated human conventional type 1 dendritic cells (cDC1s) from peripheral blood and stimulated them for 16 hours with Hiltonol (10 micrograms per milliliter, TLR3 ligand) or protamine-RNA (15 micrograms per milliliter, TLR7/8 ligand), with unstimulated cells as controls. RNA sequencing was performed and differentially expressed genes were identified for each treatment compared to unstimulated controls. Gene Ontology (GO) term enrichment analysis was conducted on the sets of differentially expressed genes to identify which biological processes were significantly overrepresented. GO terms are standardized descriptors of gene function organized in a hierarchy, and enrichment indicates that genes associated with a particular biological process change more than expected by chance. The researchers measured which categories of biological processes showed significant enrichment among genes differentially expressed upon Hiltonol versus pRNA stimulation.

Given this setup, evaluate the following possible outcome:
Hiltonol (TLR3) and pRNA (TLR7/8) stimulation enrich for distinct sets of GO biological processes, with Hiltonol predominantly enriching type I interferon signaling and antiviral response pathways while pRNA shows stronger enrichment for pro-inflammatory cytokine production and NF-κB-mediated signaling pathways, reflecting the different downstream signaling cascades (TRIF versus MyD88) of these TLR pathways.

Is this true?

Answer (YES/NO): NO